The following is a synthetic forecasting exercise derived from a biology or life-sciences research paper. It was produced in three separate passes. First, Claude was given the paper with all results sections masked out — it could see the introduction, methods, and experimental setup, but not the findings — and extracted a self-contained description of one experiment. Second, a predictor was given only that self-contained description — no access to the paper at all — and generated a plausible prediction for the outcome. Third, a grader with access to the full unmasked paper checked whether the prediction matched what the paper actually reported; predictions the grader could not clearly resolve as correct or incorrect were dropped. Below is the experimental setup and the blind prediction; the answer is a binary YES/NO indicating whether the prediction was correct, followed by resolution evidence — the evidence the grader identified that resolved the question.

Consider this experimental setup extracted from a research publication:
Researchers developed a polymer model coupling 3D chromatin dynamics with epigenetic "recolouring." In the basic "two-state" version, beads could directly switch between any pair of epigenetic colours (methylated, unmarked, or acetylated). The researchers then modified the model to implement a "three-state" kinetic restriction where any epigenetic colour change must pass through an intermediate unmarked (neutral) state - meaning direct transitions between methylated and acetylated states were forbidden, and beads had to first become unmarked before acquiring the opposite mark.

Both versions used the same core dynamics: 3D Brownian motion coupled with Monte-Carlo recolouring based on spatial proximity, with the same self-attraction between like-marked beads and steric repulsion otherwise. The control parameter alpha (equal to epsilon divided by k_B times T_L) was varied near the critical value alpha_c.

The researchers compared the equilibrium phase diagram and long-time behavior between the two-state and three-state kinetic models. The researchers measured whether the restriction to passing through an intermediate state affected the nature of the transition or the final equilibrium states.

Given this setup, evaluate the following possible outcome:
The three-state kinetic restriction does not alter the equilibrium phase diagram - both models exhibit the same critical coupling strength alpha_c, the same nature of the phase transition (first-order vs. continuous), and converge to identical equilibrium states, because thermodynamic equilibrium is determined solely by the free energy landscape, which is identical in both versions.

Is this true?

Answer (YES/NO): YES